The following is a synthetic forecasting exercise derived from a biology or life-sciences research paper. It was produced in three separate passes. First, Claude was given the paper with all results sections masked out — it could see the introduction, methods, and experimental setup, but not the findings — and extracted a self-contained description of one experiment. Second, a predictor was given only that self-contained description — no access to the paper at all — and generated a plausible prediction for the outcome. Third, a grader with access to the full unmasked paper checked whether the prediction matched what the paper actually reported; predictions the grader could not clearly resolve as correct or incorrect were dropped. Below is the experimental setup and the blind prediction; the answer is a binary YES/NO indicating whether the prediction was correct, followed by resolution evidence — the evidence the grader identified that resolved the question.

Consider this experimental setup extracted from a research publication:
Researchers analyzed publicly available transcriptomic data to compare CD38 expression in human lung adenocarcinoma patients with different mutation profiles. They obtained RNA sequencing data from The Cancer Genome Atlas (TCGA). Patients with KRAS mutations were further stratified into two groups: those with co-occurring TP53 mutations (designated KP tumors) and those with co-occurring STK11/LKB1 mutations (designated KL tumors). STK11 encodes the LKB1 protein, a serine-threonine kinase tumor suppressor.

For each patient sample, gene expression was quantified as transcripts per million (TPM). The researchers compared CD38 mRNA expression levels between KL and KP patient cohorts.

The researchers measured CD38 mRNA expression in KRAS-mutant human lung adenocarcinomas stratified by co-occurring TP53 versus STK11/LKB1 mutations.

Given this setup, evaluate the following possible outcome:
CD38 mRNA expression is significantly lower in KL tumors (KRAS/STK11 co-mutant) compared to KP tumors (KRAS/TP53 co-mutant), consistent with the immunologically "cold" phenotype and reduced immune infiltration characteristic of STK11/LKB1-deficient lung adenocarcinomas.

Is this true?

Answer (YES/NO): NO